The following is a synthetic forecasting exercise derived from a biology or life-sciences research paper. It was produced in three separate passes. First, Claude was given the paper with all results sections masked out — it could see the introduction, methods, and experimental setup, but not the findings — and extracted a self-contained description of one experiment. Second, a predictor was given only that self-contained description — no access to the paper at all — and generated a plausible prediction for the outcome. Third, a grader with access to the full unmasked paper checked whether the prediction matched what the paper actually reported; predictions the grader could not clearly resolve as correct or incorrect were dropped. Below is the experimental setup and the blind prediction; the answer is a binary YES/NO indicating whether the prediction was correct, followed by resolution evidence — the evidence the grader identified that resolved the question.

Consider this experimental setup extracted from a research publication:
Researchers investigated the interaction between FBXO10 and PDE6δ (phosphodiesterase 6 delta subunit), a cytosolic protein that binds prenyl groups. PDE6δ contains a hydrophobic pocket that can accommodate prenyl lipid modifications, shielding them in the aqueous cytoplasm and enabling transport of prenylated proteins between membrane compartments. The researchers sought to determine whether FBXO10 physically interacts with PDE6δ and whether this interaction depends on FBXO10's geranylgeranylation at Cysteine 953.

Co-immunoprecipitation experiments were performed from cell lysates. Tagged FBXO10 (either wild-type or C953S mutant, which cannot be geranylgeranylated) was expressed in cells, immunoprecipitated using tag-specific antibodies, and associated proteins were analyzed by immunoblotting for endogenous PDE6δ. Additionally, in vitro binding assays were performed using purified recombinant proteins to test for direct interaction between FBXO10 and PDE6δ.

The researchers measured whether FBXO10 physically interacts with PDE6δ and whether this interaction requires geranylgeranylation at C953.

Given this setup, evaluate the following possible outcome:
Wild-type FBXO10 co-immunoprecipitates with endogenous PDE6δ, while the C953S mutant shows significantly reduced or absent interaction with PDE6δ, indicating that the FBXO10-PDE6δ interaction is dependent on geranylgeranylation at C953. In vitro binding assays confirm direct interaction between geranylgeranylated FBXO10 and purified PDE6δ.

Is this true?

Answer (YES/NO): NO